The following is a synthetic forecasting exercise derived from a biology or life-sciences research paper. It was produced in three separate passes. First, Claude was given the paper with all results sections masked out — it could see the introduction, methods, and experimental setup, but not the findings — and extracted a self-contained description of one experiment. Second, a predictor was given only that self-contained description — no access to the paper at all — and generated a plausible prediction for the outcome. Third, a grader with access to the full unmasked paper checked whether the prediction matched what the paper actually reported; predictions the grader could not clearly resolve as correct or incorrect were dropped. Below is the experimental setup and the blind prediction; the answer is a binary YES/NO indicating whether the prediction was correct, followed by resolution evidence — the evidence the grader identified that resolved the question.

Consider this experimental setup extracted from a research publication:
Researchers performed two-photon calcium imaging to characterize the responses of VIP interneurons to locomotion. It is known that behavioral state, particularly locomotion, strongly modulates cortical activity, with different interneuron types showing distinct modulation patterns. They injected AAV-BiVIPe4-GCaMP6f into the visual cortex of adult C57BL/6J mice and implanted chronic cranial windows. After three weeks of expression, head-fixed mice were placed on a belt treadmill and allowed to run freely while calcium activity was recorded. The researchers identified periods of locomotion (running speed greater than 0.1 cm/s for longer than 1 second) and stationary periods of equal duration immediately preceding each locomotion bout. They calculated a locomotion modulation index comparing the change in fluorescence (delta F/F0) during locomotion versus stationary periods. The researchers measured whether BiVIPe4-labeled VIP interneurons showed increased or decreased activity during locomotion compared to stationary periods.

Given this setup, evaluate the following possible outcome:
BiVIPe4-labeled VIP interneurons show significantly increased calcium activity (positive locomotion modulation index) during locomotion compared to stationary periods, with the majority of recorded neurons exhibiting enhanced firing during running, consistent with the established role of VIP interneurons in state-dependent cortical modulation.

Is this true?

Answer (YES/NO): YES